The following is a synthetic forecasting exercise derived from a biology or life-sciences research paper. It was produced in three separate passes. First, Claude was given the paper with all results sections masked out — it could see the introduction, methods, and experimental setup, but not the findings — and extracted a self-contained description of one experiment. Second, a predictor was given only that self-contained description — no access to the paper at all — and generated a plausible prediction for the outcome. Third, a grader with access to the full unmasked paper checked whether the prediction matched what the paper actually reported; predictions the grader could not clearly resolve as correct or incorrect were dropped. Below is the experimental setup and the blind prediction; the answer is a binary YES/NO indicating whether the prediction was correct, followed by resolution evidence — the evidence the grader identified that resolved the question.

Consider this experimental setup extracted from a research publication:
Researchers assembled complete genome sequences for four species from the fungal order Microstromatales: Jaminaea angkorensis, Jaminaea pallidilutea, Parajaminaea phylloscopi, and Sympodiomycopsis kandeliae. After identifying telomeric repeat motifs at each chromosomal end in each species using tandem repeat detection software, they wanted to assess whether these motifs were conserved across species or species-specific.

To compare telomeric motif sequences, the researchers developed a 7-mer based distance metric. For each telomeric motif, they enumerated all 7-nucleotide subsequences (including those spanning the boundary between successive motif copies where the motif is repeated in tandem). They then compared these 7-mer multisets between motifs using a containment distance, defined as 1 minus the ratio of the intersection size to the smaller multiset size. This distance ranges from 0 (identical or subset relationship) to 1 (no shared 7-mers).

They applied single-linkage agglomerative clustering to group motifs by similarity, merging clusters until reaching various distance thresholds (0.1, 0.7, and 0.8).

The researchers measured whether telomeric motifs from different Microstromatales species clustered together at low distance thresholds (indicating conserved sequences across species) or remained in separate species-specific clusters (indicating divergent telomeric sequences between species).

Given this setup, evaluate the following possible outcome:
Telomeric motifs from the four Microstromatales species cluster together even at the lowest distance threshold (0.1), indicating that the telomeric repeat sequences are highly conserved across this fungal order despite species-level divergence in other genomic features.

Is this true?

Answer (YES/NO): NO